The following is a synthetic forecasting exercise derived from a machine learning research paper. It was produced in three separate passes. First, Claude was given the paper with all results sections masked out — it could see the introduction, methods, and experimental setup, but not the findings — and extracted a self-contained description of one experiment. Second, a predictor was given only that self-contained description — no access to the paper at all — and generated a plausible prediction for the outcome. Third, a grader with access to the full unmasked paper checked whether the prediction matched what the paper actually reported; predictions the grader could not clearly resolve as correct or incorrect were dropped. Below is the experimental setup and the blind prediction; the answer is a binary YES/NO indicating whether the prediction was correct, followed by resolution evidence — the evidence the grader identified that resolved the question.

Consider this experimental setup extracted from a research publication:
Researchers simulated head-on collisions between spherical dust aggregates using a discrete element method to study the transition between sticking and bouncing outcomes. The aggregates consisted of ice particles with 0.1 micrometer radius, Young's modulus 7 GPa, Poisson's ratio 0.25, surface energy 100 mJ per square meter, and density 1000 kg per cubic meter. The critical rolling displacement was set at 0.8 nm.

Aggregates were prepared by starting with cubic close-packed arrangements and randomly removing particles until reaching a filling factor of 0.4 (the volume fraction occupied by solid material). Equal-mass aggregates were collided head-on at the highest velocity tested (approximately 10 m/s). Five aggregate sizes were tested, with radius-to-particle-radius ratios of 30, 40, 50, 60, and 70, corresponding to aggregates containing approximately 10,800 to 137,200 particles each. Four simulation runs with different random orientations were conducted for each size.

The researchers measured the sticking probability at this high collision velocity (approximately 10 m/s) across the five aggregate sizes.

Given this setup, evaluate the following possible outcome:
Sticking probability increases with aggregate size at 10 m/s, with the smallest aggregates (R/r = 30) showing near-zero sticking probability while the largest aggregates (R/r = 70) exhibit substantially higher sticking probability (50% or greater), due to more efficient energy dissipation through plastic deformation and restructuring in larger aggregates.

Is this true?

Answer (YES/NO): NO